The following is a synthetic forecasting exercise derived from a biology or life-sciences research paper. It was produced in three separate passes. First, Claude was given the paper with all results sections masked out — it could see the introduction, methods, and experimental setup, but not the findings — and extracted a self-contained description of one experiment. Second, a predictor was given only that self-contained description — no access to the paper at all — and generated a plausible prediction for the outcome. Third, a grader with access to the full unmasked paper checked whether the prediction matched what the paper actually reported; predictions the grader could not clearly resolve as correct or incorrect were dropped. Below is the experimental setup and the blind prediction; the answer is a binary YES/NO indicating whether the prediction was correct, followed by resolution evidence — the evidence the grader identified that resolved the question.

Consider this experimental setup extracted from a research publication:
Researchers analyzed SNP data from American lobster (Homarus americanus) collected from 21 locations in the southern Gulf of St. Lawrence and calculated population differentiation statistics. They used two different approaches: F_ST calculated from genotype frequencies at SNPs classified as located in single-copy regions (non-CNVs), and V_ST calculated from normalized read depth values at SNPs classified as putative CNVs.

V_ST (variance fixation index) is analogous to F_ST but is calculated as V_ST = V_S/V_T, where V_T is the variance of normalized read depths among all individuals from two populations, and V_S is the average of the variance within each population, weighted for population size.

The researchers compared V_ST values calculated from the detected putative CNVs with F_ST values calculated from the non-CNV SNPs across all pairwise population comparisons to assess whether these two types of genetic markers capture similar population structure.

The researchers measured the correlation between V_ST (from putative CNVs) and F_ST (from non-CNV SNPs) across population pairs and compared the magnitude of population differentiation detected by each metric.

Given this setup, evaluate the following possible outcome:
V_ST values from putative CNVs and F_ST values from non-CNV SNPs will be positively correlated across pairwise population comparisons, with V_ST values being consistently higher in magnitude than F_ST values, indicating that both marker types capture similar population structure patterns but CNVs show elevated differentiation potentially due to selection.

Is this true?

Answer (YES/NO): YES